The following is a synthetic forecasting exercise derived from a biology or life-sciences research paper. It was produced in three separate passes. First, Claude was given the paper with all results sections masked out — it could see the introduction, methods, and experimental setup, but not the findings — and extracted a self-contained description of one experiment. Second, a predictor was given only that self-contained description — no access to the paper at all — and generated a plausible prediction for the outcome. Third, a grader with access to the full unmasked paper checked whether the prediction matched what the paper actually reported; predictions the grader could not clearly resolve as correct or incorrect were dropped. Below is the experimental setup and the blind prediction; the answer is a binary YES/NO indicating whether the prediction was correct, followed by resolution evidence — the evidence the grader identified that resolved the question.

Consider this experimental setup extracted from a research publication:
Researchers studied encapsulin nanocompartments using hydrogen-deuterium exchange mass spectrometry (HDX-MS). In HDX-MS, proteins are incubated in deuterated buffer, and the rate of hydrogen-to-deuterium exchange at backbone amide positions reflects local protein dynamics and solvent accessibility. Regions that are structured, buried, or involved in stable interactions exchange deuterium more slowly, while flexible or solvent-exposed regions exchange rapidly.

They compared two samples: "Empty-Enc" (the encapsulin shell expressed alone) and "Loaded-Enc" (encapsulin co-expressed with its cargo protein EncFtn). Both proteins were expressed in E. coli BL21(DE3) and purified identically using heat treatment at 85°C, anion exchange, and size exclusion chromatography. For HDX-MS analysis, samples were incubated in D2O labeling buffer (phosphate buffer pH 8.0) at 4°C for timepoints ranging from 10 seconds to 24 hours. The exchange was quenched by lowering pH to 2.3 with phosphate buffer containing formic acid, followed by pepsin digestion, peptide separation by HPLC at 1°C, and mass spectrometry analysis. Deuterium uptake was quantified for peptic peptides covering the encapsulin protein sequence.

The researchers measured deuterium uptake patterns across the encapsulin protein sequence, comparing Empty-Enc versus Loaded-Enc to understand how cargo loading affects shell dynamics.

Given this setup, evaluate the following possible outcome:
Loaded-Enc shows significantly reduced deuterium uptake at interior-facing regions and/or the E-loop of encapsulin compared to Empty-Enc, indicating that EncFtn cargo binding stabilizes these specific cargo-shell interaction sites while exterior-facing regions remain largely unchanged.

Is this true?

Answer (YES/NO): NO